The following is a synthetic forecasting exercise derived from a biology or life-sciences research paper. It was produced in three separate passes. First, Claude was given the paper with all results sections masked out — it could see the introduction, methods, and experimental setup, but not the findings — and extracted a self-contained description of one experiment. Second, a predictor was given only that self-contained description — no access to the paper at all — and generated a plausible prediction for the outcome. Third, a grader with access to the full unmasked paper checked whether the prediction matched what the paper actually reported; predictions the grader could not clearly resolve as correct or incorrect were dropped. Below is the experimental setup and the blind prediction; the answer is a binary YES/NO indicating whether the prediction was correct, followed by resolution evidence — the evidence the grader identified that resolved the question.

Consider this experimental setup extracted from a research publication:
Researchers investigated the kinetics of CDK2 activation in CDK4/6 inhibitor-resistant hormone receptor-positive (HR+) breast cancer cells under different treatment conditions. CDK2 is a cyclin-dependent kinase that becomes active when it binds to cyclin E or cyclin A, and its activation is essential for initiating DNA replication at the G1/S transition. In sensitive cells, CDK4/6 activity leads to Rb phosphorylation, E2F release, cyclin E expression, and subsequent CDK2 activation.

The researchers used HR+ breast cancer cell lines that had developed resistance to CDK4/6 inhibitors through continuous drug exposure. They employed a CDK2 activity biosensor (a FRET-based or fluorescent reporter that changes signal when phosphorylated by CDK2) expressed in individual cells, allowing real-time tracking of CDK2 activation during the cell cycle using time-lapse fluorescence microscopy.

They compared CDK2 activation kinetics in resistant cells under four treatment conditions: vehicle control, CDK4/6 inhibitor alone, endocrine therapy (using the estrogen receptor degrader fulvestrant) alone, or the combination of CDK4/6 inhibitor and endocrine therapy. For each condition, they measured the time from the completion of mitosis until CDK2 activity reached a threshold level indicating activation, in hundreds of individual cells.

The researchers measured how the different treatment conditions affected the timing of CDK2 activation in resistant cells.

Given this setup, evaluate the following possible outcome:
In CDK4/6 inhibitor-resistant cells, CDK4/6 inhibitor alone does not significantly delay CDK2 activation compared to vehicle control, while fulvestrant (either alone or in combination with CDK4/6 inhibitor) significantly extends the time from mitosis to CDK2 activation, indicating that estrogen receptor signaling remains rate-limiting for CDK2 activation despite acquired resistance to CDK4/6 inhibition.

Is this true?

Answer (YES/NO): NO